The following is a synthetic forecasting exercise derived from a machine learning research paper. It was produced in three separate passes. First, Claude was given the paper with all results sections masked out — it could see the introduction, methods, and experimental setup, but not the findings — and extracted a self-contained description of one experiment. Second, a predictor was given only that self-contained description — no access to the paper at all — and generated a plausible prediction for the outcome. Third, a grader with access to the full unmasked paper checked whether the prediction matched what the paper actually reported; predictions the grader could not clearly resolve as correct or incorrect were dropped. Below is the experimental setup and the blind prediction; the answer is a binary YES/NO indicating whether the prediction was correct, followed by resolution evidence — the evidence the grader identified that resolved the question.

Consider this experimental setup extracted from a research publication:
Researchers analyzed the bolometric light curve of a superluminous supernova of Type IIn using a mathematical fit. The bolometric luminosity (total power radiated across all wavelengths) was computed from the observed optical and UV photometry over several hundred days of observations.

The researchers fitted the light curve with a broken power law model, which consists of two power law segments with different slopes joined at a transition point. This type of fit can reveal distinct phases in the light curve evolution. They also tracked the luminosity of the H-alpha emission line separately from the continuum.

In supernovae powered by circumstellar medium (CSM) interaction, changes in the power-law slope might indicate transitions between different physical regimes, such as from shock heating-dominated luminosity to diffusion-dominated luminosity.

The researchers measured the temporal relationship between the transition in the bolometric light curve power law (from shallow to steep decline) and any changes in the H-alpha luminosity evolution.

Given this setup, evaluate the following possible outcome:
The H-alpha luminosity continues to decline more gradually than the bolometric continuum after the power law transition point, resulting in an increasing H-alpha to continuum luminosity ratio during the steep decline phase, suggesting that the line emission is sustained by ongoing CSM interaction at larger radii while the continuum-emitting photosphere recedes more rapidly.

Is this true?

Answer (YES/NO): NO